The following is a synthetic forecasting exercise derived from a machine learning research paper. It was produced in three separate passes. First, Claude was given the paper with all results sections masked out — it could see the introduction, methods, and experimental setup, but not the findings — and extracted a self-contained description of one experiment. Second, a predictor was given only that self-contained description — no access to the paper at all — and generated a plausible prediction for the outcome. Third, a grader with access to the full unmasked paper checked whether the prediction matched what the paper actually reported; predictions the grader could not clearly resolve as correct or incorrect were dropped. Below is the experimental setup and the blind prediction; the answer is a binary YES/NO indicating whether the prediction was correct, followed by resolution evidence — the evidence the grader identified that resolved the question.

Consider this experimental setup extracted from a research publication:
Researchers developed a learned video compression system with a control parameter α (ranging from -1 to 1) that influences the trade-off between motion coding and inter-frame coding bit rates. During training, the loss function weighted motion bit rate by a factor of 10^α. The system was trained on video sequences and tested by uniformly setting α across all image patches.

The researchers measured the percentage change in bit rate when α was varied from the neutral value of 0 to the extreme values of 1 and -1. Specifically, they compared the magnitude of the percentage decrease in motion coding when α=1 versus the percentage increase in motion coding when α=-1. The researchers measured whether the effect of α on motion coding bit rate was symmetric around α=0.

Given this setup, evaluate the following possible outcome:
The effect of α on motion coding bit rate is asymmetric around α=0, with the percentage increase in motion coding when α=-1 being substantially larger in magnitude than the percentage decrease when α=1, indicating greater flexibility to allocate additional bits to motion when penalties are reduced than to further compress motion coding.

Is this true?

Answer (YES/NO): NO